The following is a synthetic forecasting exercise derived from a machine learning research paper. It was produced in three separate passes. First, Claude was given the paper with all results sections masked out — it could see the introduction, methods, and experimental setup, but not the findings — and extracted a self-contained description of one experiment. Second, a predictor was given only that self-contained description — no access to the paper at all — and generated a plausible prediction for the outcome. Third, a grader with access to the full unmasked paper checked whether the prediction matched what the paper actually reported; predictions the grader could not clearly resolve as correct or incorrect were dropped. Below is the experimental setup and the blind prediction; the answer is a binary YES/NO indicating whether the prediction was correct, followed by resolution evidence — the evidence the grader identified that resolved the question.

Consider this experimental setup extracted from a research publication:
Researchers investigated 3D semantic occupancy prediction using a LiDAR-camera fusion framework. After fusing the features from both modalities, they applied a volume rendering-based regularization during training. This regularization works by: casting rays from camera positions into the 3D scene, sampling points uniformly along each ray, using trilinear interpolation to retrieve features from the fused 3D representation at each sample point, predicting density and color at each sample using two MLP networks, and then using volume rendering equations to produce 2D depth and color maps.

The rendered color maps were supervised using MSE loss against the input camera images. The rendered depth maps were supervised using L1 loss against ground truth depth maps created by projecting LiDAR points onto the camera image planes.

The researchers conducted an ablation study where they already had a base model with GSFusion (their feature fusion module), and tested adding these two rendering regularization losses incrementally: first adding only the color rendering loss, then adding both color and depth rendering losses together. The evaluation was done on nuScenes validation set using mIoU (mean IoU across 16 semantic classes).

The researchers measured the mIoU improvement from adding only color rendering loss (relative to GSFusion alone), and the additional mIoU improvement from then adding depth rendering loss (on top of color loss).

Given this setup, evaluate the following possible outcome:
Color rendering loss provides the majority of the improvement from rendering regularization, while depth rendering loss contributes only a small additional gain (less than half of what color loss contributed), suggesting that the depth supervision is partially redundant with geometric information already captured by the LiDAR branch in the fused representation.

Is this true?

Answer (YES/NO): NO